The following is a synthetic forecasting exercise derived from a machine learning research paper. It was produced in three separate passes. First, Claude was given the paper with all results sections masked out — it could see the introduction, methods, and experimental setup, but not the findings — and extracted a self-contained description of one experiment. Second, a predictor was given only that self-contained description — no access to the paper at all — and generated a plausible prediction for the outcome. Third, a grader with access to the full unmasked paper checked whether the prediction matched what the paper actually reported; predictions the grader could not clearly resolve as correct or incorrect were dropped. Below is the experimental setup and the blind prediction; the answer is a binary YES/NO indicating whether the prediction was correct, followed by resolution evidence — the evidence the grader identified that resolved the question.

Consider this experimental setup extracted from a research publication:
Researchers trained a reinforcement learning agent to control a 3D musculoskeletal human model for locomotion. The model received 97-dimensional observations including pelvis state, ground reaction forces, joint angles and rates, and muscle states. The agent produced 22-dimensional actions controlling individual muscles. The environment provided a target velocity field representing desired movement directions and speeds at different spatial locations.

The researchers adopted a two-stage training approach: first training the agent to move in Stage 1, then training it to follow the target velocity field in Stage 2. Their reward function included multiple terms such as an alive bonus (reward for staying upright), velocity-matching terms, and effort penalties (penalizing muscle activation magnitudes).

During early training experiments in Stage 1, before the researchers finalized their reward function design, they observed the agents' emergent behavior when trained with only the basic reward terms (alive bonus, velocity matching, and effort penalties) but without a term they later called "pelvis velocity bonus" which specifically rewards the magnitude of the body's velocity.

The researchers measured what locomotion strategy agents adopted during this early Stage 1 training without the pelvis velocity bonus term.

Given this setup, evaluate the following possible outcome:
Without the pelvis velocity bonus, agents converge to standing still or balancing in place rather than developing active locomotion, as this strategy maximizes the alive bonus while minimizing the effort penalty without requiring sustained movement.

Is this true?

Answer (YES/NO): YES